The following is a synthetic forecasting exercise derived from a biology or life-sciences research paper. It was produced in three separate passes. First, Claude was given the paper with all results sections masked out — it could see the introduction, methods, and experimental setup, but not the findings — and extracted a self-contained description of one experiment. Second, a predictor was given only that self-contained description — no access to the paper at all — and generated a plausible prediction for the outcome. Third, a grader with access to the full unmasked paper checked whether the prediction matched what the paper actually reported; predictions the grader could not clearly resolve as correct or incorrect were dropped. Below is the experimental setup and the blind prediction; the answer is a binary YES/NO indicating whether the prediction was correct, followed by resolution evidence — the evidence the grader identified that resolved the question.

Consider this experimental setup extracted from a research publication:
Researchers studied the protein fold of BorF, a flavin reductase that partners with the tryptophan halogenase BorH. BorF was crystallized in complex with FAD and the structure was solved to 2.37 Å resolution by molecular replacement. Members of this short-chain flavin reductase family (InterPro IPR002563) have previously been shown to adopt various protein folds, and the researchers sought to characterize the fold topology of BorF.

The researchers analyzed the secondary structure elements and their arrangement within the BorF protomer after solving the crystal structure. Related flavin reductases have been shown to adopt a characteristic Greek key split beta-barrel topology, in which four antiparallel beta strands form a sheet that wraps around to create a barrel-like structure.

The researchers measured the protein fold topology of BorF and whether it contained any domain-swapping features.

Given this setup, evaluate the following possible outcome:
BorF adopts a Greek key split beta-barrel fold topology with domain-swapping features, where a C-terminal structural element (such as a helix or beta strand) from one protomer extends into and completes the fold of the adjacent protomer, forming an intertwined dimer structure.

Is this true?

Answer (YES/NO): NO